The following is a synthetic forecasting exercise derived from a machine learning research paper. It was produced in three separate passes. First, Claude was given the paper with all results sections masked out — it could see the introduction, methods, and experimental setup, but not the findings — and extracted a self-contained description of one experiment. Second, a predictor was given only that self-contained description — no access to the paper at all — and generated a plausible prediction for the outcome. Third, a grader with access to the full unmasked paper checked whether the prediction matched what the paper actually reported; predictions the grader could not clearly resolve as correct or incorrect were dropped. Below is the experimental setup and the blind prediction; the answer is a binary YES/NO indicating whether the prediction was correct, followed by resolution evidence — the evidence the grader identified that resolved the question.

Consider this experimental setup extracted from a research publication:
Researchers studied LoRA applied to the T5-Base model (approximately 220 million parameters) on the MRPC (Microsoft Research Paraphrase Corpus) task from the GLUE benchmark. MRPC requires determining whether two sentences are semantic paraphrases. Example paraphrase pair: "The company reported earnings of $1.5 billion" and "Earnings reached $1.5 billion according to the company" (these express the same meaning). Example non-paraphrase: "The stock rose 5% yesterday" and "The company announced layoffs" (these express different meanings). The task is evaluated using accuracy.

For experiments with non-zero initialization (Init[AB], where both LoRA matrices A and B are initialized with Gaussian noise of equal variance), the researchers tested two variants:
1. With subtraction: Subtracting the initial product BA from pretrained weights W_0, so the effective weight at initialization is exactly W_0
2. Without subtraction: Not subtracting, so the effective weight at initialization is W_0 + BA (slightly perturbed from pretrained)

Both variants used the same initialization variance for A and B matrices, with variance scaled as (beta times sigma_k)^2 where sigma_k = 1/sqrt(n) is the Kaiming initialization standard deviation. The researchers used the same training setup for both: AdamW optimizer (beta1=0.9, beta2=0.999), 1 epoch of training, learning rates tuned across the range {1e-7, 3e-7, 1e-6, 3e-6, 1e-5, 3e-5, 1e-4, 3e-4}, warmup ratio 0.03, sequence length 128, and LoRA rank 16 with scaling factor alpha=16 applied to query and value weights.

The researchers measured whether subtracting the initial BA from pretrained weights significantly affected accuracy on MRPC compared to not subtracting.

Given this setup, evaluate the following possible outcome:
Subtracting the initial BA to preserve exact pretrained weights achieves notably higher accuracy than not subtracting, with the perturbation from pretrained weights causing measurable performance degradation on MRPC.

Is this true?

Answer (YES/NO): NO